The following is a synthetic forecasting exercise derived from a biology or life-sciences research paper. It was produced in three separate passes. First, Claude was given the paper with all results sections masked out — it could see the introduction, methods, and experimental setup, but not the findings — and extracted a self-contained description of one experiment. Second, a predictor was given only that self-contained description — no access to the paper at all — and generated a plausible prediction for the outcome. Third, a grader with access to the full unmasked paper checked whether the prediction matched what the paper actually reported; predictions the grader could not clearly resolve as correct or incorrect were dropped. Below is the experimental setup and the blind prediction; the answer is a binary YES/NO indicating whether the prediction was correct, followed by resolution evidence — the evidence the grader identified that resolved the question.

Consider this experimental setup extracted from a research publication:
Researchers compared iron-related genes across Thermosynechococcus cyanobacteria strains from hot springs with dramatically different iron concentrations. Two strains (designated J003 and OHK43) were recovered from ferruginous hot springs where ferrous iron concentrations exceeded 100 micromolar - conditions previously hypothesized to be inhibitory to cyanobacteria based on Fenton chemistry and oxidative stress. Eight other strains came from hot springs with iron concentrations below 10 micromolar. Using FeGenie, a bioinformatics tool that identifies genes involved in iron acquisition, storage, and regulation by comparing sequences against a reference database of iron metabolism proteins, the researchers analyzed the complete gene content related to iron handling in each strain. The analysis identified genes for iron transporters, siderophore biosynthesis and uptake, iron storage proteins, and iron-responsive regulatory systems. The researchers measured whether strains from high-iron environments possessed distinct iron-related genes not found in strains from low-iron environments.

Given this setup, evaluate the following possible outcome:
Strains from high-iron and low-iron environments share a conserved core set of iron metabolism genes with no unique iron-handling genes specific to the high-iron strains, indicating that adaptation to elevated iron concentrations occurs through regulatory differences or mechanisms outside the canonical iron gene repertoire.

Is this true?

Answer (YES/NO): YES